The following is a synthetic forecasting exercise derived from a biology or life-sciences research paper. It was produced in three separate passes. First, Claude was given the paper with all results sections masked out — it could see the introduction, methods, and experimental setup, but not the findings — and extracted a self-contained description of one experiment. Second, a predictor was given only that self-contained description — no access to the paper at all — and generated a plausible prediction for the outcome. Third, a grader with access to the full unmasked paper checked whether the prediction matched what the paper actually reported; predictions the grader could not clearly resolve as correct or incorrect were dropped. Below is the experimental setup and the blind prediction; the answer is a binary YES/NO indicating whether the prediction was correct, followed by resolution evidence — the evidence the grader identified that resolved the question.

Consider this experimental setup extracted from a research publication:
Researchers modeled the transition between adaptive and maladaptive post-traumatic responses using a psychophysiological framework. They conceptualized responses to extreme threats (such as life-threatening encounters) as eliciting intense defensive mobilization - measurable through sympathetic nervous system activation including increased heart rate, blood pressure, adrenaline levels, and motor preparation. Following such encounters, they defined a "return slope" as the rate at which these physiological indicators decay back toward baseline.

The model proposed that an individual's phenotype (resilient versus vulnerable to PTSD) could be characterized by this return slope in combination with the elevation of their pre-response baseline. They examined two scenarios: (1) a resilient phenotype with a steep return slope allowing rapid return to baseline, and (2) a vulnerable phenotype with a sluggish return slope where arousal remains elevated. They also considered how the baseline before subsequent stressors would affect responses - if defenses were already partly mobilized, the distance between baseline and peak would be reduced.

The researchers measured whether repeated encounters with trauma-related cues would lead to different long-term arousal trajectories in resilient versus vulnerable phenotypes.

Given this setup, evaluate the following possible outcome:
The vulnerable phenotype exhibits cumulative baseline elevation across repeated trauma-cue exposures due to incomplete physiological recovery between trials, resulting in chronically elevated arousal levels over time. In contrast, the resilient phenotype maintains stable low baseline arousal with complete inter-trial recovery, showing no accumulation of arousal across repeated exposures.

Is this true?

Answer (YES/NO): YES